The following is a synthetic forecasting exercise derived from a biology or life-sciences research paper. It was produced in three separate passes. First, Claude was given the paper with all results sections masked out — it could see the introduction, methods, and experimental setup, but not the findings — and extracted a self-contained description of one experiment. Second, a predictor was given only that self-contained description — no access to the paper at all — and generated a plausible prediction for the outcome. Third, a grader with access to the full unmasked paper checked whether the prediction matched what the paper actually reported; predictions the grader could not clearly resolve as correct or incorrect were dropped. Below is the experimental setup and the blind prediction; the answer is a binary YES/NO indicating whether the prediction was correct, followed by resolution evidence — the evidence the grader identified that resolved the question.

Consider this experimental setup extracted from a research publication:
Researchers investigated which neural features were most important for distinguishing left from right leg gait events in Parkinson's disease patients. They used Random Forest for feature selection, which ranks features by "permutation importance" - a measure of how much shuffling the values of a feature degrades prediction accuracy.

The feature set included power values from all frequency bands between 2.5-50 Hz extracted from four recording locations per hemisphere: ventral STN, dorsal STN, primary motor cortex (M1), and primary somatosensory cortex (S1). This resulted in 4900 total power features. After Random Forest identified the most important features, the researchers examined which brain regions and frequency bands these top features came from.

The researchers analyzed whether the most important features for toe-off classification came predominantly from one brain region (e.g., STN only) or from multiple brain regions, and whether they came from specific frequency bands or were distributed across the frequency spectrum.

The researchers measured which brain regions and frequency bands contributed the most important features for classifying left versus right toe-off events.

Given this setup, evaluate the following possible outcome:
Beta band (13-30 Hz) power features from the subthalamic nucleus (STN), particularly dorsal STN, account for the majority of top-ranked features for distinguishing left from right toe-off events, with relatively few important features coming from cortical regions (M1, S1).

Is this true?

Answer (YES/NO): NO